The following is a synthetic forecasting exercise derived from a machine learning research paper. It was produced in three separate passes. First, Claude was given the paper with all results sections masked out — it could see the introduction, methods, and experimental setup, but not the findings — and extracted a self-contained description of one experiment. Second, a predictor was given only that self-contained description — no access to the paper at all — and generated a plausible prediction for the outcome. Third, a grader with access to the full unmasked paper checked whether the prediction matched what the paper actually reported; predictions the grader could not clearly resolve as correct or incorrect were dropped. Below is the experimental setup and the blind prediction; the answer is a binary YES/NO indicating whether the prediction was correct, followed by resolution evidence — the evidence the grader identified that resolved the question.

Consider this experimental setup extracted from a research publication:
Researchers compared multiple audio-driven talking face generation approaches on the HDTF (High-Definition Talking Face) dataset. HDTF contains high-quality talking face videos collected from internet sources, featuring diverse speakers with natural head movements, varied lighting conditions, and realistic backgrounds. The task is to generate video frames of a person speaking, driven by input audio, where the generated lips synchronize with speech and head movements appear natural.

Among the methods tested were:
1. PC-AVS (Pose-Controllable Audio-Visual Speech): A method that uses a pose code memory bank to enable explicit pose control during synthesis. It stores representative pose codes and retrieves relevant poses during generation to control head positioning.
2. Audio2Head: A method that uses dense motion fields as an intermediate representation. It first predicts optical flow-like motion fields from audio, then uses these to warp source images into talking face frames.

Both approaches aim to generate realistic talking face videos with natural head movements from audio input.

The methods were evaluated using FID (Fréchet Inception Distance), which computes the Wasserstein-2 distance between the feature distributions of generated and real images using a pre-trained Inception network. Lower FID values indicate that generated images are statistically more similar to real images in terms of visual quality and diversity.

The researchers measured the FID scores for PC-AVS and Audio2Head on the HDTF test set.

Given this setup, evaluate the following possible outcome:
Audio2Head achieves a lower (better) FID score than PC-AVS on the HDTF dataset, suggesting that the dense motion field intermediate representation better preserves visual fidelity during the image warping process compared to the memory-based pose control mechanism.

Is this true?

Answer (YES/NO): YES